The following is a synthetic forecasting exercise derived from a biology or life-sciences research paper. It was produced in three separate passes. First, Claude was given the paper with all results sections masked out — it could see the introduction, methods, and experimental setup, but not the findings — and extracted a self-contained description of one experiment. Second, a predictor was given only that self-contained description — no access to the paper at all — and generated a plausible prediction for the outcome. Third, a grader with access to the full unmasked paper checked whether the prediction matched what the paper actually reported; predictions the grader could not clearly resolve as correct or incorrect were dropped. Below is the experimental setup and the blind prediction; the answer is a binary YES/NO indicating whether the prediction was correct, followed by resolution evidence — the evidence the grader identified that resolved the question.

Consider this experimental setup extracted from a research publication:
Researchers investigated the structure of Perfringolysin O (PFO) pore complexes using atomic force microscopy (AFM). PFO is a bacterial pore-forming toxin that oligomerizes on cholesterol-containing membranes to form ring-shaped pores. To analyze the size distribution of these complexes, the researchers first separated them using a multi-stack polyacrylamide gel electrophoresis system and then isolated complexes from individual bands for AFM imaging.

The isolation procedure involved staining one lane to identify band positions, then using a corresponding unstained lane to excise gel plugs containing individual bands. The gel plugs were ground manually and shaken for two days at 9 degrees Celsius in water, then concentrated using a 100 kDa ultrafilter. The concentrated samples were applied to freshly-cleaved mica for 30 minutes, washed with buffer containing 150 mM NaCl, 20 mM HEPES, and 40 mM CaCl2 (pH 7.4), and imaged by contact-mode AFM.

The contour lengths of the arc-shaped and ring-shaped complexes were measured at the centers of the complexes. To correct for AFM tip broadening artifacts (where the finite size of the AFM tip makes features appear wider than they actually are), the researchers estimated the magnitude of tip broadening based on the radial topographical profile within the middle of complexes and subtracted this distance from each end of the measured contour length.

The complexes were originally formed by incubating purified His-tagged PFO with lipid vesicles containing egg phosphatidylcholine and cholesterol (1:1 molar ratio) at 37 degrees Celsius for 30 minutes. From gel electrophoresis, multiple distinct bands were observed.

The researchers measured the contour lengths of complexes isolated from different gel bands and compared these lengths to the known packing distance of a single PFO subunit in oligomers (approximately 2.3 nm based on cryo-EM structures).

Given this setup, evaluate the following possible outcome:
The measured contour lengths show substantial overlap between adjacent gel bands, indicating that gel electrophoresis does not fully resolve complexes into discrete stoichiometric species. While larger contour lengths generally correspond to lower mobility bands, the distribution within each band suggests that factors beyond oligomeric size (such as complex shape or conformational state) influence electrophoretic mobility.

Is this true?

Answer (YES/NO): NO